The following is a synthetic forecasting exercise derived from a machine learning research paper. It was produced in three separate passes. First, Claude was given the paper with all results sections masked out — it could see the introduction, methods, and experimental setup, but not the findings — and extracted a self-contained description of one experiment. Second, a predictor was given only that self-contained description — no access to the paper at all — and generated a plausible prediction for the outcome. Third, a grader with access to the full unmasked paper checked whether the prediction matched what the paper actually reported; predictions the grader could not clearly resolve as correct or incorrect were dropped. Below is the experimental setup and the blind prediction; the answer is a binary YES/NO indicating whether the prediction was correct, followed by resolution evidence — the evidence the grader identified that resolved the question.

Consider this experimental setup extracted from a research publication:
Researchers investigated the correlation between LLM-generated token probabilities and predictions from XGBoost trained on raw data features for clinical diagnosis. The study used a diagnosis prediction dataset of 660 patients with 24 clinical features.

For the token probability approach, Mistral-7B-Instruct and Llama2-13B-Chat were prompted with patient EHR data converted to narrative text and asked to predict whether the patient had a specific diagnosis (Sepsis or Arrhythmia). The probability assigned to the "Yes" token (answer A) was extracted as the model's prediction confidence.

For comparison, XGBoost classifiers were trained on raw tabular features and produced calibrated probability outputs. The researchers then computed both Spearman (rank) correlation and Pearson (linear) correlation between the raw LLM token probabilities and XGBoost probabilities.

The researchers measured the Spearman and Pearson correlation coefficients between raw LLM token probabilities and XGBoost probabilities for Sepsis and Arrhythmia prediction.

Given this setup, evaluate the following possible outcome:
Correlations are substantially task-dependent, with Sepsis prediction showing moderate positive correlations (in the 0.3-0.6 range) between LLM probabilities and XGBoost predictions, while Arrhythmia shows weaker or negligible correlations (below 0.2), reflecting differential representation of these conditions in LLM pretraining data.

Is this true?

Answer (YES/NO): NO